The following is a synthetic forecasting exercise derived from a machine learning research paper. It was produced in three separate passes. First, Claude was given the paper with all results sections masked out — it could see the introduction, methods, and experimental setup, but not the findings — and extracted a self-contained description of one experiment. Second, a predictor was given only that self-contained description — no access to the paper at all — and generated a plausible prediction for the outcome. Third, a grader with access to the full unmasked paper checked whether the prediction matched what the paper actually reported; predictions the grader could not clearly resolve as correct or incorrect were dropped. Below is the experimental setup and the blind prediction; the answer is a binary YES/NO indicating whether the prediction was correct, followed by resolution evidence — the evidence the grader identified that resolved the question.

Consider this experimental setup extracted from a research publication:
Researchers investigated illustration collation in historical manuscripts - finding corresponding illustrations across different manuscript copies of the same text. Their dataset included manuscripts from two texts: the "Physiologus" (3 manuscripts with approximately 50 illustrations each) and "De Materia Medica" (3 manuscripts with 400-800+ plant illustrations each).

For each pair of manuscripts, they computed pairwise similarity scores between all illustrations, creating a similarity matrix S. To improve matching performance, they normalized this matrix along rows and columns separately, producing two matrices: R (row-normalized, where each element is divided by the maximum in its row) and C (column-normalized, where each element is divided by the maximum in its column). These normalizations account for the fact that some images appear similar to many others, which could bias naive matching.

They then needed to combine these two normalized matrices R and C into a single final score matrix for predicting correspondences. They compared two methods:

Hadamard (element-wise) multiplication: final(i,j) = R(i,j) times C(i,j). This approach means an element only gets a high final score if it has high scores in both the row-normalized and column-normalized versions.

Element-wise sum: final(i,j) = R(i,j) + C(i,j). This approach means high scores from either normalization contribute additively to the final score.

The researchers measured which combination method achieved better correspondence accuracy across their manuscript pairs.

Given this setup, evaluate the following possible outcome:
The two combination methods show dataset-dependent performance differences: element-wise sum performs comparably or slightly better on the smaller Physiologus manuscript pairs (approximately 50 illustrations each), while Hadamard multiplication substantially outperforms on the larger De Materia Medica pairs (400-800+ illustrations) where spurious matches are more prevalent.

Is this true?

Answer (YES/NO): NO